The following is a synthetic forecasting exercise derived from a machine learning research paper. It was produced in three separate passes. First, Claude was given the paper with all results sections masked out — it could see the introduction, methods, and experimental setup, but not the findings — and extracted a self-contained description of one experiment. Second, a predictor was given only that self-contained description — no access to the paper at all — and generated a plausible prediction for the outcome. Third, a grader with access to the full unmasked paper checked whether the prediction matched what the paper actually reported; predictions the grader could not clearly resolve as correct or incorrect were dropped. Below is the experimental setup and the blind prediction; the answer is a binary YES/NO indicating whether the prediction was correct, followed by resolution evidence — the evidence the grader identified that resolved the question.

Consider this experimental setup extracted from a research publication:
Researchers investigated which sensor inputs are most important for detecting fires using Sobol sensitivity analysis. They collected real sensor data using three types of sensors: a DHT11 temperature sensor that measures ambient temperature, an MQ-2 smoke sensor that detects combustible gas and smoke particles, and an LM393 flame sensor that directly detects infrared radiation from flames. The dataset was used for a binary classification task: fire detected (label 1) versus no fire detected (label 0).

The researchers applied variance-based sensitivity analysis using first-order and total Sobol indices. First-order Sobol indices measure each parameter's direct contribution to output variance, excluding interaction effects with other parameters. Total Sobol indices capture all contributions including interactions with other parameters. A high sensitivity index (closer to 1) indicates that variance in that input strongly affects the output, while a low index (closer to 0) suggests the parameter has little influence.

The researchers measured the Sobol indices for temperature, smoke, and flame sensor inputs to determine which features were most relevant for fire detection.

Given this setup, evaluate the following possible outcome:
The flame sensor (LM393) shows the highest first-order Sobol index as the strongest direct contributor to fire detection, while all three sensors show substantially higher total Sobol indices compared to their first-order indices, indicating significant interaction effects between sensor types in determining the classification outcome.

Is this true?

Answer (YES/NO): NO